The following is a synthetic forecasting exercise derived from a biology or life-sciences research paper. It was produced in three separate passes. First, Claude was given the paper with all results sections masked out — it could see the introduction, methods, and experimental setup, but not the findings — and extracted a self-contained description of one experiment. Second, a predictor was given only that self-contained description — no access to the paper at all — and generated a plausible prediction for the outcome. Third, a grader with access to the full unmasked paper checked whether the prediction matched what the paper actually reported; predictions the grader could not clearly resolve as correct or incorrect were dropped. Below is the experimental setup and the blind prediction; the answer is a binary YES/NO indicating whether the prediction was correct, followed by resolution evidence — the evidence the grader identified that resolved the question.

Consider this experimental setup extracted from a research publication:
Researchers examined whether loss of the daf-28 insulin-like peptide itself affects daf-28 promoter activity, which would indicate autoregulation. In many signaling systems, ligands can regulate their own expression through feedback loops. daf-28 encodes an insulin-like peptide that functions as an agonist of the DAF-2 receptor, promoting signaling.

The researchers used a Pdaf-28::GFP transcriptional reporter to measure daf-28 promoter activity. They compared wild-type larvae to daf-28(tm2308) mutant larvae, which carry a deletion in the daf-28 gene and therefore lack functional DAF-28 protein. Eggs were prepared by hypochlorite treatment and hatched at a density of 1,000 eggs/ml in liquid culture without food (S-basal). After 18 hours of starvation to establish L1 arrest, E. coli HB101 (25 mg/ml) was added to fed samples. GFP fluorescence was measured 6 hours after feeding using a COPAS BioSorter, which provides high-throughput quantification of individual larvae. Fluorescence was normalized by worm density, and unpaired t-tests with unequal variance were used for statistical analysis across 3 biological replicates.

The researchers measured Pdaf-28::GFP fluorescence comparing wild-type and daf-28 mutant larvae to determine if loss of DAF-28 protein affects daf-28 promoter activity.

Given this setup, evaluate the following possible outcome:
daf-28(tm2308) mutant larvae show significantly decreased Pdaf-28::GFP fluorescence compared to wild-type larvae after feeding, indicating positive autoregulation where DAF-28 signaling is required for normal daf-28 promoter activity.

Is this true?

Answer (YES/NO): YES